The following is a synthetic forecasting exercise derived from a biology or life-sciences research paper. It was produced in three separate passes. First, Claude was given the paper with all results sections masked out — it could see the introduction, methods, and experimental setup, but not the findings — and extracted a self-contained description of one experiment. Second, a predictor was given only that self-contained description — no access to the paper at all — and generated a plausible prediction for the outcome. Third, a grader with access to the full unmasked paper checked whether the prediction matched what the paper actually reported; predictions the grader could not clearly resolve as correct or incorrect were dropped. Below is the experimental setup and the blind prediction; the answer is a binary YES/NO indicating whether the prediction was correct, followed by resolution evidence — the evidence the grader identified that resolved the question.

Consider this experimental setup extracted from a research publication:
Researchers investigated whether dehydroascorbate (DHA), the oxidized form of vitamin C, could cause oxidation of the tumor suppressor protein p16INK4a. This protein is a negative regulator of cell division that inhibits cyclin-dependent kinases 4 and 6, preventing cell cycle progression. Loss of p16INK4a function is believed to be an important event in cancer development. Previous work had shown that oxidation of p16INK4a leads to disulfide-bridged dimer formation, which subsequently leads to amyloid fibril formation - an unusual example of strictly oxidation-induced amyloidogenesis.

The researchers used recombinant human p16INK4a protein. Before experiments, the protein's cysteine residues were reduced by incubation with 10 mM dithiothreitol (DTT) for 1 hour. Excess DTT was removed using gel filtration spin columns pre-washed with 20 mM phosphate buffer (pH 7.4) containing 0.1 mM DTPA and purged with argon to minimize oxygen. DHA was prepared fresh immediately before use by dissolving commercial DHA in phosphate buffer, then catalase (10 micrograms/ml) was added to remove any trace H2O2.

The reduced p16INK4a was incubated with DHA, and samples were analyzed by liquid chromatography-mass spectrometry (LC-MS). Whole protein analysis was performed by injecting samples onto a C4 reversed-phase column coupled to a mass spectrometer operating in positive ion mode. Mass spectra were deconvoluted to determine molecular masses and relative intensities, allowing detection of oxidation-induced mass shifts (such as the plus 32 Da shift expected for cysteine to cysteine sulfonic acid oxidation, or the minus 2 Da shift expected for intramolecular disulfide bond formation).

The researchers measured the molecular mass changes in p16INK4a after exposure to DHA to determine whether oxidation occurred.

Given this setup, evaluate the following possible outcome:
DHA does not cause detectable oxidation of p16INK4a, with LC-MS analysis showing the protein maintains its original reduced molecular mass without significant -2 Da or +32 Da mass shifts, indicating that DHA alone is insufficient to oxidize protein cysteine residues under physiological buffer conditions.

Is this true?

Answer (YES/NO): YES